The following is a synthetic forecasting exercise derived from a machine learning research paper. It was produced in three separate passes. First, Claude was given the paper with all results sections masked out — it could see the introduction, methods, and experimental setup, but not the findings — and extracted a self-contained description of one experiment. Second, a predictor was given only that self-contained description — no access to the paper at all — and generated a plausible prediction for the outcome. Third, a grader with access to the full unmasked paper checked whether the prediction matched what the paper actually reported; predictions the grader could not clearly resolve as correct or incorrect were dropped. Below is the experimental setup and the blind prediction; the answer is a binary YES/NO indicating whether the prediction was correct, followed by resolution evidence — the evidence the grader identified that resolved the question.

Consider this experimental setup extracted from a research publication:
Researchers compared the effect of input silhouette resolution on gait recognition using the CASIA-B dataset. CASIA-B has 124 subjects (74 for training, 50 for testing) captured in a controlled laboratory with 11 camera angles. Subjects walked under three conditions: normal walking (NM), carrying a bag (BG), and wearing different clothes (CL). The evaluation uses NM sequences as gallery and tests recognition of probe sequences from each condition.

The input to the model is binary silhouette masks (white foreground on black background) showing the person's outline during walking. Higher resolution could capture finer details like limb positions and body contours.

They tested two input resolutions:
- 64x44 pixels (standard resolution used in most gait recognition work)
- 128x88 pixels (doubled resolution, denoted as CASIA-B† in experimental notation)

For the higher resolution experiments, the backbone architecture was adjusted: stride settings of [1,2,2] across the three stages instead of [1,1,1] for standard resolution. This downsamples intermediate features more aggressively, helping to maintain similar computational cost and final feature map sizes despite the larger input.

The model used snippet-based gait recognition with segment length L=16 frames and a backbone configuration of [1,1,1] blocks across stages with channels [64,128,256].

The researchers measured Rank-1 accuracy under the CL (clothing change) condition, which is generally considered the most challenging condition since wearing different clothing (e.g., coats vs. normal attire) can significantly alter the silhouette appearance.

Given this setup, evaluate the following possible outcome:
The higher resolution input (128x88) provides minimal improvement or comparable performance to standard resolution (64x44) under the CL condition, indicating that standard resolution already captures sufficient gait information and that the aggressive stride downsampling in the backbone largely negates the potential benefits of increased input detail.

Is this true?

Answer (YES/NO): NO